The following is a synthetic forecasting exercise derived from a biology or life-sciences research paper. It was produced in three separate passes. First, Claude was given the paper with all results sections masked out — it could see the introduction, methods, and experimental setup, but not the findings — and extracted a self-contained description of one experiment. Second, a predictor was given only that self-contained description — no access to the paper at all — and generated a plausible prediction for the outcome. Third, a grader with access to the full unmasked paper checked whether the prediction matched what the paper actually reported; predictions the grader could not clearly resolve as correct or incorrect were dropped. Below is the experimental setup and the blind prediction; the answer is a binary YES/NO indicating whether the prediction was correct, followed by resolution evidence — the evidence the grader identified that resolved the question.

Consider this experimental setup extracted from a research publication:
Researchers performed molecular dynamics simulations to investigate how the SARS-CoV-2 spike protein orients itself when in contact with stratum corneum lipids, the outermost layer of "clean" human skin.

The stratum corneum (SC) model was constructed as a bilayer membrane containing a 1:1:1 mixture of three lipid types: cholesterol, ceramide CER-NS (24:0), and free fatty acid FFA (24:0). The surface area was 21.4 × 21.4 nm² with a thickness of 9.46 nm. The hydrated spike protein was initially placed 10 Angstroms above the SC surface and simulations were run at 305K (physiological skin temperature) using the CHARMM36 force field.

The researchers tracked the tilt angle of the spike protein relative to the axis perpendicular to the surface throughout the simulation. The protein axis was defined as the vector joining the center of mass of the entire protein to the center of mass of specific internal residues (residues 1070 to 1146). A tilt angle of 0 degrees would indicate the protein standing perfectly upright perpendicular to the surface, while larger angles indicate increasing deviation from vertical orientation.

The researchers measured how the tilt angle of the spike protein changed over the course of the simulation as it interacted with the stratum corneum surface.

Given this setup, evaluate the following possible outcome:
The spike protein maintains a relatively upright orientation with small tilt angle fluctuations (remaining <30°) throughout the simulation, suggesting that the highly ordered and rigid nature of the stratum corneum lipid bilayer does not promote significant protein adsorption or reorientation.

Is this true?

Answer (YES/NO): NO